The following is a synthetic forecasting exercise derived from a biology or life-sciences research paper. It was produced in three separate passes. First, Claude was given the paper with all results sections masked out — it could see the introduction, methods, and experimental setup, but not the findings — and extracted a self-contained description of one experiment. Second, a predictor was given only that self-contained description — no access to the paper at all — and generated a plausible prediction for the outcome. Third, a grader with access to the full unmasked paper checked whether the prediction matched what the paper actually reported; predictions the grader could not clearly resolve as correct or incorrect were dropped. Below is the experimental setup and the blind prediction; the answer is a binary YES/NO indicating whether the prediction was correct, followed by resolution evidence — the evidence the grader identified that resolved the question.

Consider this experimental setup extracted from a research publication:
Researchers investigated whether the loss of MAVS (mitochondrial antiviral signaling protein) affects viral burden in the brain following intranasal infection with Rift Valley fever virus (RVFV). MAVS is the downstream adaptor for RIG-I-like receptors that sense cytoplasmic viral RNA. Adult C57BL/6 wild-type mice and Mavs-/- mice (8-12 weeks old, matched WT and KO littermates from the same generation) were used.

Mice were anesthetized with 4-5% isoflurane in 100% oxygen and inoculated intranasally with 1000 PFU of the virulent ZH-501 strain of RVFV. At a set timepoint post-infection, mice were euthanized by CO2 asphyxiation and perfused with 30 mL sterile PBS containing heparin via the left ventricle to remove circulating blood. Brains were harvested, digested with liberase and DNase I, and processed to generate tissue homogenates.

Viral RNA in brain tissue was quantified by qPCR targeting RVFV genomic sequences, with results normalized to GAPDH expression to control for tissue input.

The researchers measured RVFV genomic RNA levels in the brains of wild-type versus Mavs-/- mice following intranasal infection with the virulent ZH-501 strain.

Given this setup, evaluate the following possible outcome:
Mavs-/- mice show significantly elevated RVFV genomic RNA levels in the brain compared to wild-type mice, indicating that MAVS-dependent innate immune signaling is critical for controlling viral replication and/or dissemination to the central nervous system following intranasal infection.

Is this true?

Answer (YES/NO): YES